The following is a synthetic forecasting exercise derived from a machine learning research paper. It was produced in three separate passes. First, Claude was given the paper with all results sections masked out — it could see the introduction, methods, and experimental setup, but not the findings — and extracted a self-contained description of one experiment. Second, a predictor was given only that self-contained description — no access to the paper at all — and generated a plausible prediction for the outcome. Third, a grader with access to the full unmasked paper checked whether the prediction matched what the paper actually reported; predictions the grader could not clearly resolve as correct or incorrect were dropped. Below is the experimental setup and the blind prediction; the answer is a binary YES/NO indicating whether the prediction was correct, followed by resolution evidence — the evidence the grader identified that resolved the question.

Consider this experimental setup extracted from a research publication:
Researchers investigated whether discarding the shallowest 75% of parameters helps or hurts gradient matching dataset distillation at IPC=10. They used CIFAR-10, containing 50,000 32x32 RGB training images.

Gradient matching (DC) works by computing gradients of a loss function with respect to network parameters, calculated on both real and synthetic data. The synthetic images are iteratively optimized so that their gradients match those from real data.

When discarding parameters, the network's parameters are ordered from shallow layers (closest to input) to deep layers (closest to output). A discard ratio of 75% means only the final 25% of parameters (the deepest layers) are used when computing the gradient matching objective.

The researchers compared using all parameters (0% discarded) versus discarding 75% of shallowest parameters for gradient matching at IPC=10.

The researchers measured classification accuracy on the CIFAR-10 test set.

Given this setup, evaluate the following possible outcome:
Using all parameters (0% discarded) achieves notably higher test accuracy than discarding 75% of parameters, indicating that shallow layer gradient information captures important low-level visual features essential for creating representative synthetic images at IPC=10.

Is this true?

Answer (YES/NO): YES